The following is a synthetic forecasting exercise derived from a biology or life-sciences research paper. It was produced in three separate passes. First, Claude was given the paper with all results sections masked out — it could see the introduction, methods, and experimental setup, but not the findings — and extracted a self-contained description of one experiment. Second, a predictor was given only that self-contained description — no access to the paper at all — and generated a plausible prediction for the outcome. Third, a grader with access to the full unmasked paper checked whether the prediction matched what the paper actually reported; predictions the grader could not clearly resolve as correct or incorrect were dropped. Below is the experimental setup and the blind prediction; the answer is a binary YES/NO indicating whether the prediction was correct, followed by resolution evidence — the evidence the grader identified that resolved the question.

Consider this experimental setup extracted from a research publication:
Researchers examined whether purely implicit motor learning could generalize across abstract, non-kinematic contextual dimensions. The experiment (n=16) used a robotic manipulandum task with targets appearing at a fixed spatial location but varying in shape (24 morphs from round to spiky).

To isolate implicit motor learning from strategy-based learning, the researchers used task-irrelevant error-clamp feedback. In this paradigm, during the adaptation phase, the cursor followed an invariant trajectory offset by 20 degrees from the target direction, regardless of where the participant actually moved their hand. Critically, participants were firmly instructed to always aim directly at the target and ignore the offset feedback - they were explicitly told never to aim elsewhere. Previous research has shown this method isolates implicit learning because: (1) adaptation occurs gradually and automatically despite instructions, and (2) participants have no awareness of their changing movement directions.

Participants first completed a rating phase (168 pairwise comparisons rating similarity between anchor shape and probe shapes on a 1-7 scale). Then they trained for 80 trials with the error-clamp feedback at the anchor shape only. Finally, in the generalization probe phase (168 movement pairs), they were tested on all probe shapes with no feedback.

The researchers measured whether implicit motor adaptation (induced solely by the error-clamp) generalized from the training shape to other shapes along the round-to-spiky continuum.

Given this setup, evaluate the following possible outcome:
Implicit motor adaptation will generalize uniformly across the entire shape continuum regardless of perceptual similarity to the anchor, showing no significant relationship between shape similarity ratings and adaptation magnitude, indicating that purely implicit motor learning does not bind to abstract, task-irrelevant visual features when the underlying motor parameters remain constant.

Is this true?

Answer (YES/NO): YES